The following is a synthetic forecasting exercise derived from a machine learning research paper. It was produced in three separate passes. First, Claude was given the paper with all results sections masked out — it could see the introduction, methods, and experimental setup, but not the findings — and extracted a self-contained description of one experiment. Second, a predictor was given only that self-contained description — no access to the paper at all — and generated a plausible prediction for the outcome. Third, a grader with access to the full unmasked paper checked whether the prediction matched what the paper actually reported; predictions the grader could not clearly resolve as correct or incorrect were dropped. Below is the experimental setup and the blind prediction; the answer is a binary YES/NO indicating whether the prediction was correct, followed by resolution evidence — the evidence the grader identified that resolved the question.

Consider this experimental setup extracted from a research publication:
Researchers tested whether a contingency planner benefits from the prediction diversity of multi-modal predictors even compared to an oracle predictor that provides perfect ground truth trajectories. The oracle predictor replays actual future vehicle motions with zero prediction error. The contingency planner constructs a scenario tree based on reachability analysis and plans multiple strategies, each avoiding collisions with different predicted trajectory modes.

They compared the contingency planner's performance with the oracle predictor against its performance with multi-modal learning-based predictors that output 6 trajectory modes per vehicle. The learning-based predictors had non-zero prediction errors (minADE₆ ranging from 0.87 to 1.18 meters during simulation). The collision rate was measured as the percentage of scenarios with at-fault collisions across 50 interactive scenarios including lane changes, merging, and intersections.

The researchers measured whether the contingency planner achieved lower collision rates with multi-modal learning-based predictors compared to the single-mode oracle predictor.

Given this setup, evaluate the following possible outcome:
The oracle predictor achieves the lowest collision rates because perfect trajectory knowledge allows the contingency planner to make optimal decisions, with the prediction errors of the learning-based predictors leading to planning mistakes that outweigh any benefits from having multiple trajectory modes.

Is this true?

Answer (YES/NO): NO